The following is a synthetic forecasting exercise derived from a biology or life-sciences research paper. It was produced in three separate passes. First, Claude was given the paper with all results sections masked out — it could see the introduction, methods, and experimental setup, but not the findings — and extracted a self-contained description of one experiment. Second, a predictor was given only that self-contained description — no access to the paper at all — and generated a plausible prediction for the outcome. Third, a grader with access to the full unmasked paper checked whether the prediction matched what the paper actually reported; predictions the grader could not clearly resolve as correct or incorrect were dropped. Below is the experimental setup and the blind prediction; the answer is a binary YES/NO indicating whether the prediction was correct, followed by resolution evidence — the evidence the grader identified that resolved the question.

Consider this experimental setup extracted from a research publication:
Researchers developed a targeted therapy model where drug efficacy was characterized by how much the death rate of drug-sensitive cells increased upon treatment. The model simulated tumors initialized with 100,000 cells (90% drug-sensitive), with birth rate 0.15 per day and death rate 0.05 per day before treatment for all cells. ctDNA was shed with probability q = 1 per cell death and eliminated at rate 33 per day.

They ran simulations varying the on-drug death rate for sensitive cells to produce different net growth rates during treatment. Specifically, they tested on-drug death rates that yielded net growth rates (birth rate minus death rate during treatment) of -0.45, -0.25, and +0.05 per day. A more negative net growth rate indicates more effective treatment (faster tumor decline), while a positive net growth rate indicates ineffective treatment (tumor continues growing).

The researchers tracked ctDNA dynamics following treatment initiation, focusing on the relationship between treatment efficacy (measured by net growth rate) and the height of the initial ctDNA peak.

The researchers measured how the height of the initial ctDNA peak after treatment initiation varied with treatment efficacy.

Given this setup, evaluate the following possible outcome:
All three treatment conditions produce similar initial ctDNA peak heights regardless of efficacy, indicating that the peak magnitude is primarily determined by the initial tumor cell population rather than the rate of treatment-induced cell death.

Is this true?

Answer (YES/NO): NO